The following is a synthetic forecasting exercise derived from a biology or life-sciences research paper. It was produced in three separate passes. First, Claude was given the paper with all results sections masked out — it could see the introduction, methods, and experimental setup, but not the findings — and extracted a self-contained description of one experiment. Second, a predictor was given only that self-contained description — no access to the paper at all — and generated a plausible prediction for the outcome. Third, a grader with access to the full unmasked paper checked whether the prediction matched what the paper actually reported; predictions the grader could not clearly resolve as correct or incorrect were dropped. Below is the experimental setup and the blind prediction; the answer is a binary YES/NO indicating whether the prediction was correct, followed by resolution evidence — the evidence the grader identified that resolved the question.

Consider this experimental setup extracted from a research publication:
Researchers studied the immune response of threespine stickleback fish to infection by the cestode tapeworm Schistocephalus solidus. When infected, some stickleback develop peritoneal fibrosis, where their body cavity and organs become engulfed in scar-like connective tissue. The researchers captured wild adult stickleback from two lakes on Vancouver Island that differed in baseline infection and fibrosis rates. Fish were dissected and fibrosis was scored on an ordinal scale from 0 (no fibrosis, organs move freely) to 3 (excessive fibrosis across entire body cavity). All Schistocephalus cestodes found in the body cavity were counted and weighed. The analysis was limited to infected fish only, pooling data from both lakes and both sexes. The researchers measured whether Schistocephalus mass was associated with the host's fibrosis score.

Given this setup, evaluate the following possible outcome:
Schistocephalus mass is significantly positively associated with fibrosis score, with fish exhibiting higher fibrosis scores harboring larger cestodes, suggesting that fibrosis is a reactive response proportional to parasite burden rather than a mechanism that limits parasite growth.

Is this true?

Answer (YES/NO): NO